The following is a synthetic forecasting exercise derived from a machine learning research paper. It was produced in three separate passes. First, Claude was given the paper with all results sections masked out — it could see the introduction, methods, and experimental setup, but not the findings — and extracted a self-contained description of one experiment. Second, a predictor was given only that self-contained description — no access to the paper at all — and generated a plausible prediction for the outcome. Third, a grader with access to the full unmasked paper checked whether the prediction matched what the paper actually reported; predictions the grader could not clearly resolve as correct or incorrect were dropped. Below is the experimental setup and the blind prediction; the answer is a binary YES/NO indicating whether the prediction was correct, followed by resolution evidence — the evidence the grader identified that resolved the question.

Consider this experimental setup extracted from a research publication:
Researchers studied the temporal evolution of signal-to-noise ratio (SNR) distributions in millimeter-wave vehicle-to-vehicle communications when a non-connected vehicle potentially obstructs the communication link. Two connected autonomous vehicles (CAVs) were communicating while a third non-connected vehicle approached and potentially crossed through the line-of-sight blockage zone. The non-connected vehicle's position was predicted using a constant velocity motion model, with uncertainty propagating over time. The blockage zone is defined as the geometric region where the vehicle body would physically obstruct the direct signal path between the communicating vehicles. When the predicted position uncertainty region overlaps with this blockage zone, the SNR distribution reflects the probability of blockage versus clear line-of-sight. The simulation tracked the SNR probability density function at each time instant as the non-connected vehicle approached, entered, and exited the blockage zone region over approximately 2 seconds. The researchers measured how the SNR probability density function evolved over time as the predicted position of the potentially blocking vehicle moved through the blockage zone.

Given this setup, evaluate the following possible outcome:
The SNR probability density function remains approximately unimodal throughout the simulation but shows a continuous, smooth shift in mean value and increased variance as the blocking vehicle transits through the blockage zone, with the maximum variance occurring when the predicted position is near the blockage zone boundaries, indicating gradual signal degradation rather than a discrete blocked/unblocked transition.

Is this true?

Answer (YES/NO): NO